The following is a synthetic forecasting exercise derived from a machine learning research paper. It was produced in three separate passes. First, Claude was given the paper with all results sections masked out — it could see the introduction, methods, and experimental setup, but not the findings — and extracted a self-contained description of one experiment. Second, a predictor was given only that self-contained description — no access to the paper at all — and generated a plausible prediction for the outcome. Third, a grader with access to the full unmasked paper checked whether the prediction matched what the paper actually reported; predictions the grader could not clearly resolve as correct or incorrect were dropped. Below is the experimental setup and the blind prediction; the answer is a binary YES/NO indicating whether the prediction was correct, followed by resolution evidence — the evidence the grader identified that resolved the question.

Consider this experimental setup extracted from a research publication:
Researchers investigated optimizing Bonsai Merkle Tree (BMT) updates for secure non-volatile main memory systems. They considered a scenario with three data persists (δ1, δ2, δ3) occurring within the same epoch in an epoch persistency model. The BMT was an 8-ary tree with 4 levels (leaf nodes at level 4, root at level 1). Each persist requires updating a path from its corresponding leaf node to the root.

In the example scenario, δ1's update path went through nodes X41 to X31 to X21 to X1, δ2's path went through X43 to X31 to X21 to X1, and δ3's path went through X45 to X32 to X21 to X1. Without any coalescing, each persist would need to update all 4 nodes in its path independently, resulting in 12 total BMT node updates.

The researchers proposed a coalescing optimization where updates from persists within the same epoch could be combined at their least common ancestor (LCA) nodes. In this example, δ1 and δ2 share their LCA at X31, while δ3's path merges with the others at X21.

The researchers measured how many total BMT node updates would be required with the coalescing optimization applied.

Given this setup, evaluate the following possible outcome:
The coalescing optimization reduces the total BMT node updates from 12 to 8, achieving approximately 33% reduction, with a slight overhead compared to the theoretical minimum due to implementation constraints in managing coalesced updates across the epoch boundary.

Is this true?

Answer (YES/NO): NO